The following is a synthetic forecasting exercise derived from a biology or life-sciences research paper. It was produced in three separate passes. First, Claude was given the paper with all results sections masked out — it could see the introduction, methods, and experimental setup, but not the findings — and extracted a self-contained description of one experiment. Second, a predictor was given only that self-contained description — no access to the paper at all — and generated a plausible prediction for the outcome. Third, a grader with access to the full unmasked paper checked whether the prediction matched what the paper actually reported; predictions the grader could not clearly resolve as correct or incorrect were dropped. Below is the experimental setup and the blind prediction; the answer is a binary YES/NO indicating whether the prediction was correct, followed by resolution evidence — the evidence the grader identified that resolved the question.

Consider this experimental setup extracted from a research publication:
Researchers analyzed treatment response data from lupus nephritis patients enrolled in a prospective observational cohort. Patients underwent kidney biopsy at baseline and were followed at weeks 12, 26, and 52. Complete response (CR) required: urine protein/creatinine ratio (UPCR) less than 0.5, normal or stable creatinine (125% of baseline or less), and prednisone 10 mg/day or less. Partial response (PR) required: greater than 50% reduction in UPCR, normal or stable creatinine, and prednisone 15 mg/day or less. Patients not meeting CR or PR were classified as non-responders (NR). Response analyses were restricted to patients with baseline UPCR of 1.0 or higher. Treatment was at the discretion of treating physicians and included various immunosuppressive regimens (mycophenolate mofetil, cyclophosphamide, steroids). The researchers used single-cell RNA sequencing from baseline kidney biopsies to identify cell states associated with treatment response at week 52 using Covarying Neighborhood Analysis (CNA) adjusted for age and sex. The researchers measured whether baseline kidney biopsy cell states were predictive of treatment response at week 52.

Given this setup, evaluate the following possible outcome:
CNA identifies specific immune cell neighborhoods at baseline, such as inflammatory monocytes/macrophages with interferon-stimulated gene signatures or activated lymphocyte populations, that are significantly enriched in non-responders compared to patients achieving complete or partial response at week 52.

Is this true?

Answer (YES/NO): NO